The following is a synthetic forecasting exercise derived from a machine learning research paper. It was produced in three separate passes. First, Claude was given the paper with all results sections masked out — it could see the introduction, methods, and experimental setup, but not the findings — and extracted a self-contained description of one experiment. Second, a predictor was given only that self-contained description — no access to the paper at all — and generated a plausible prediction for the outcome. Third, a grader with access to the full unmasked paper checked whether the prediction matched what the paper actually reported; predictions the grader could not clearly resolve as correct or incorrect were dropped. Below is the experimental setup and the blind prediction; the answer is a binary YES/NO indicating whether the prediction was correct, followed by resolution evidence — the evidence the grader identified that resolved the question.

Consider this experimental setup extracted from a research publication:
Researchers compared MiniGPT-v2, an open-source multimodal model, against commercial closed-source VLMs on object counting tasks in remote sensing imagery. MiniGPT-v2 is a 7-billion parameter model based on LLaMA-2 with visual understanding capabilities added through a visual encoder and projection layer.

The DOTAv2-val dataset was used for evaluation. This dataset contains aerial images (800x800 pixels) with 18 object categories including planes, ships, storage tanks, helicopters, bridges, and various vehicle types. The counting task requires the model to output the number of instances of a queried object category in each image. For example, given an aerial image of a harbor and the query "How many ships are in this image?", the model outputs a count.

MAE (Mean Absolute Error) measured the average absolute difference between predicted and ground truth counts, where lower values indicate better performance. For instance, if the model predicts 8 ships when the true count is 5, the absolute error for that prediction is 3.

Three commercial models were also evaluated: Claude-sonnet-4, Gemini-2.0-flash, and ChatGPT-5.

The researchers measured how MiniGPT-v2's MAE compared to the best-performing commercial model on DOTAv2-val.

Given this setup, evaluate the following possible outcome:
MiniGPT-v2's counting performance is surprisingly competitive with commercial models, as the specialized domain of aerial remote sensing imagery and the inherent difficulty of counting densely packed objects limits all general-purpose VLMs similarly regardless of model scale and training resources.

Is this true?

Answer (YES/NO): NO